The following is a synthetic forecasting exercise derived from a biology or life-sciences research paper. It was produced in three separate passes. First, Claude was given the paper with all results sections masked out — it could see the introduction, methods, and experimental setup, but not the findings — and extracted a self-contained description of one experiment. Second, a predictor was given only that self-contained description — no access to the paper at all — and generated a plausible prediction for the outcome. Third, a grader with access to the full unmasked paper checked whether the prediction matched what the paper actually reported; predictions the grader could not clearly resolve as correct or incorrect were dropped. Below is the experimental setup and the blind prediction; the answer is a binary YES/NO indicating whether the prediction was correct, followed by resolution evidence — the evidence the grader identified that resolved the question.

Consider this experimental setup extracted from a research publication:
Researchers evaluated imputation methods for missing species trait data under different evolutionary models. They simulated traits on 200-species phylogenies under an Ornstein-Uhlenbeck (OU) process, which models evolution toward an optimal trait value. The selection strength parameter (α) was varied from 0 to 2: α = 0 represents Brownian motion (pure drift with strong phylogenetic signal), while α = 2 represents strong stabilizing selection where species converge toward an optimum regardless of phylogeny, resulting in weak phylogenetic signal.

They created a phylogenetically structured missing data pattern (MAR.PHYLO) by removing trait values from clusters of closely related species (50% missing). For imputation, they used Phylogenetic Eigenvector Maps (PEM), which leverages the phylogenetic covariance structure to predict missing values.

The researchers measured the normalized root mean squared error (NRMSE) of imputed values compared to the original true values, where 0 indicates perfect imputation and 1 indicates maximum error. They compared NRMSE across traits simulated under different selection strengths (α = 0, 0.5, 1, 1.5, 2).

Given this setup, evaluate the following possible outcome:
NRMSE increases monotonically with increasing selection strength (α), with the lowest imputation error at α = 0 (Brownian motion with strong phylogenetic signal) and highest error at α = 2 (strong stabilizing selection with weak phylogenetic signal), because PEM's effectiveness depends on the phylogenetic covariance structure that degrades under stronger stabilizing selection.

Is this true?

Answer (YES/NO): NO